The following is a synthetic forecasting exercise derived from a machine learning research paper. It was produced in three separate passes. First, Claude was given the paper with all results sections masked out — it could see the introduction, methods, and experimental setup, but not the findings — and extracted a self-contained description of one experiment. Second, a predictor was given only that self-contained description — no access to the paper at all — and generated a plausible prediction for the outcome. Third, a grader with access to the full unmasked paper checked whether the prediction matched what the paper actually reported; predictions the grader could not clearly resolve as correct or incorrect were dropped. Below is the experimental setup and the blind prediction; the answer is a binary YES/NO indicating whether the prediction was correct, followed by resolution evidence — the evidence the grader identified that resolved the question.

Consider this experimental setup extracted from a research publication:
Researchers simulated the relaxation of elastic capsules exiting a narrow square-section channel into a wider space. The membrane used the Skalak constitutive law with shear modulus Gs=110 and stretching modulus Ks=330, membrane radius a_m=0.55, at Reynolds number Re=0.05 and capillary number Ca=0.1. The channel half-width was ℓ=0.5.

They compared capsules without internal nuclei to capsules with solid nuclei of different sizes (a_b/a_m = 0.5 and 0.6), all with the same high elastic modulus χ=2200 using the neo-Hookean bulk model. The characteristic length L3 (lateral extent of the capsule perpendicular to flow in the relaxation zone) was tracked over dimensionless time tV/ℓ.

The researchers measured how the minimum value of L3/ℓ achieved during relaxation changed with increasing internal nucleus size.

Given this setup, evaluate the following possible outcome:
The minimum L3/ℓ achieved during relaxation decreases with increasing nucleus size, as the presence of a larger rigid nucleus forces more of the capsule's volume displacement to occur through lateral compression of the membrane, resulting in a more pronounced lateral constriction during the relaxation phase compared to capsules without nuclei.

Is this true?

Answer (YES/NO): NO